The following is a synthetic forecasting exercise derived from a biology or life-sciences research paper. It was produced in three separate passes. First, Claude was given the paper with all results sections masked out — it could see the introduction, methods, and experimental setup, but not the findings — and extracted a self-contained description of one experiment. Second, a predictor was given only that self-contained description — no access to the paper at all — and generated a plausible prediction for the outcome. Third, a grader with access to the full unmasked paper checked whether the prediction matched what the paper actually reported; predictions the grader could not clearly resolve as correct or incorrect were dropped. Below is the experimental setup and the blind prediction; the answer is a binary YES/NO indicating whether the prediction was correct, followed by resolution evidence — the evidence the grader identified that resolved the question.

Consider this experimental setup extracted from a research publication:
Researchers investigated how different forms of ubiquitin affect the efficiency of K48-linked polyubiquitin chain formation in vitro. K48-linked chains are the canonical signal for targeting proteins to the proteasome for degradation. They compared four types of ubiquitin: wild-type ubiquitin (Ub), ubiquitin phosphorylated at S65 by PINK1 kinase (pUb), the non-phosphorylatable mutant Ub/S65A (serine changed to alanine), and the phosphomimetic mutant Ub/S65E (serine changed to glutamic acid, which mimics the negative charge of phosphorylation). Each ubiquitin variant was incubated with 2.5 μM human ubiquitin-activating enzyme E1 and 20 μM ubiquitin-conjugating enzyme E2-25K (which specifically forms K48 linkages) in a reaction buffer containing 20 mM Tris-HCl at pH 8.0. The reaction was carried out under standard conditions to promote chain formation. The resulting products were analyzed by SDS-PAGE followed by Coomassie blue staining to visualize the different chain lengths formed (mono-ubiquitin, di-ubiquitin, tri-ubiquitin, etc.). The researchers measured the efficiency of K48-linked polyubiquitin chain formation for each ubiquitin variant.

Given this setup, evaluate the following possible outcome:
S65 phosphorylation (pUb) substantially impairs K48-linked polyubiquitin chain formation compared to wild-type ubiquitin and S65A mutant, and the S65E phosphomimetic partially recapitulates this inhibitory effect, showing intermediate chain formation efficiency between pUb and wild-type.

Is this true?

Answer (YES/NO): NO